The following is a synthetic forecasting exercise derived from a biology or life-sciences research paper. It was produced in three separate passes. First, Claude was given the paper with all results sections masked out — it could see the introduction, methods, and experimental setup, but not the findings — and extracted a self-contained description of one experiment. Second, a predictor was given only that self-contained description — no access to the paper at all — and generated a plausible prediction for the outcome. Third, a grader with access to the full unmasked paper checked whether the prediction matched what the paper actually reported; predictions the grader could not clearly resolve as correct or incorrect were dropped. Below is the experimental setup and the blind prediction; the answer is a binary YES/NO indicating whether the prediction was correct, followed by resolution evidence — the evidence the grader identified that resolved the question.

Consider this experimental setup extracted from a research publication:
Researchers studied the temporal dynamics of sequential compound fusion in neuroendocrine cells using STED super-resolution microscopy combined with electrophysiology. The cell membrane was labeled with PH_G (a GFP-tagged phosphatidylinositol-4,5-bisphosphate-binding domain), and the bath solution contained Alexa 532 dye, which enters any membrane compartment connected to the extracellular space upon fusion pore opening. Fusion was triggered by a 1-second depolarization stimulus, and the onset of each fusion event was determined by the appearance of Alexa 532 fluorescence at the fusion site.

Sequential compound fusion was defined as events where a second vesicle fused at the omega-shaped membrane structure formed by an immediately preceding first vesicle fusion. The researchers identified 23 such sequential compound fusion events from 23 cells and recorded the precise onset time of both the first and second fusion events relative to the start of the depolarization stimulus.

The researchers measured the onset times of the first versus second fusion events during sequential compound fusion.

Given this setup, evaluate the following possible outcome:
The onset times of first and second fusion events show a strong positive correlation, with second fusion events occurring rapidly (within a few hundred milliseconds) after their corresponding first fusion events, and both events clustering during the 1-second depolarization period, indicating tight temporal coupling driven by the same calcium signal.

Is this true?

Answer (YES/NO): NO